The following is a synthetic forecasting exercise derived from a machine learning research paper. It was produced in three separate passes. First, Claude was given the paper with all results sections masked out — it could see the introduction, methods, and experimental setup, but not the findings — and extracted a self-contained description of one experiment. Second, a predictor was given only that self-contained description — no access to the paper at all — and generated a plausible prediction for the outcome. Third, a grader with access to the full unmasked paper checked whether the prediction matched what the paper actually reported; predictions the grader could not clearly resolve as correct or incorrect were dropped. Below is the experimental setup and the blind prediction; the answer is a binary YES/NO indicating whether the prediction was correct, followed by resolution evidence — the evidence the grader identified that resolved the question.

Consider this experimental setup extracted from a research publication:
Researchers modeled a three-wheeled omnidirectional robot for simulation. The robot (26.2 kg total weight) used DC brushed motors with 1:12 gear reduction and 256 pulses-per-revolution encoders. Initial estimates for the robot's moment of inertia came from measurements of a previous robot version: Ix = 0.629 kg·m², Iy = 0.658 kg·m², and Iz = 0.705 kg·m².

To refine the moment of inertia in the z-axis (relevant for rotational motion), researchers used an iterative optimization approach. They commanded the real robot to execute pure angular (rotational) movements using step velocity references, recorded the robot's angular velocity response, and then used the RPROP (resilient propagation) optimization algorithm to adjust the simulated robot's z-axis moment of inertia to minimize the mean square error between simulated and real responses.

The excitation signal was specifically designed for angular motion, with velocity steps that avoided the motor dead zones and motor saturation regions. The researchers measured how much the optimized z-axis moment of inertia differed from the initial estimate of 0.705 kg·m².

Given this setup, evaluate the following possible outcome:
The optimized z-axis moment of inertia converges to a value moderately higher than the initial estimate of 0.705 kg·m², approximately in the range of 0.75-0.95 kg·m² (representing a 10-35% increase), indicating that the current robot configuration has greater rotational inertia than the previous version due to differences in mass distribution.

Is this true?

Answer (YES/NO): NO